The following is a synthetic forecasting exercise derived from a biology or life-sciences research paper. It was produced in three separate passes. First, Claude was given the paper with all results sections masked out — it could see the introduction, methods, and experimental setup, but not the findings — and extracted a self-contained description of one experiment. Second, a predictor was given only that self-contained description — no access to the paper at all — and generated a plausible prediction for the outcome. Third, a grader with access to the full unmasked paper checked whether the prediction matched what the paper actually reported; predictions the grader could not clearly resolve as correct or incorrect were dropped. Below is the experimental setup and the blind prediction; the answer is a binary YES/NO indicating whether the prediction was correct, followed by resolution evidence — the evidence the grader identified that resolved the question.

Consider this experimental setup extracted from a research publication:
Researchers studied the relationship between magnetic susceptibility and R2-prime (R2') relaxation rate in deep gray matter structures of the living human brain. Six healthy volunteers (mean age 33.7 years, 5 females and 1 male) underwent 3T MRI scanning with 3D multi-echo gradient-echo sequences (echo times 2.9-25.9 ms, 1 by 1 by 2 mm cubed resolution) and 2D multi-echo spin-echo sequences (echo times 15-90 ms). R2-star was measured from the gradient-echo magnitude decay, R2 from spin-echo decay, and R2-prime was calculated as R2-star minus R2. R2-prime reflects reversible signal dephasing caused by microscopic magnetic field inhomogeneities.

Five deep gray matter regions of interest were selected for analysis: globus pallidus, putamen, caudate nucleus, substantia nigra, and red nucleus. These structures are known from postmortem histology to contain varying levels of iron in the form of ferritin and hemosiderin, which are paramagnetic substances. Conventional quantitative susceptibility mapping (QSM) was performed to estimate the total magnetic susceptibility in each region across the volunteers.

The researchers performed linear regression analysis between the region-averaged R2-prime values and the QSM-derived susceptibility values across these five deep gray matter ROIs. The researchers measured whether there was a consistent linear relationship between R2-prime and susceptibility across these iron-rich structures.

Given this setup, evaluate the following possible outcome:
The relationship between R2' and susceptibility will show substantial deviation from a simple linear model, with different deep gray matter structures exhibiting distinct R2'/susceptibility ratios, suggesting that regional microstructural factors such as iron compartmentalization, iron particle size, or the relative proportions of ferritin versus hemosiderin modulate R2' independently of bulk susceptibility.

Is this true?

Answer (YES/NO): NO